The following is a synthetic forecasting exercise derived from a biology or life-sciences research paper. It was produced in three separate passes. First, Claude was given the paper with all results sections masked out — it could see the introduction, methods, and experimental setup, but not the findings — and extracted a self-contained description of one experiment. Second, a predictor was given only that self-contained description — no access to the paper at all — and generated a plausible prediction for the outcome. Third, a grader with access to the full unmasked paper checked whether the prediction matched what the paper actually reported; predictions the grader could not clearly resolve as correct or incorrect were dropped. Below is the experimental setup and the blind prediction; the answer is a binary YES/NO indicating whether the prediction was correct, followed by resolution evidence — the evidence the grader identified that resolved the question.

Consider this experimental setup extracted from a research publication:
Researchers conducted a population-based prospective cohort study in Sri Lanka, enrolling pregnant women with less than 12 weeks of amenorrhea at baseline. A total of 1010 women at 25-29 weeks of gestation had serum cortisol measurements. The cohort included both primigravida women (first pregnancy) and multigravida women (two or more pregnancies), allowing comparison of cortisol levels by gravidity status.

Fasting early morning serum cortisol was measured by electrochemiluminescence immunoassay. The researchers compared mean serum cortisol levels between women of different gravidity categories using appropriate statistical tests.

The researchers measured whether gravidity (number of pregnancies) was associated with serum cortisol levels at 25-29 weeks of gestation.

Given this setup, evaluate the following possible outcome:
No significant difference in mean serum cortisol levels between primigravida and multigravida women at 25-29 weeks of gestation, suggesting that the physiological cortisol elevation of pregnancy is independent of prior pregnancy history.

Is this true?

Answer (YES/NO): NO